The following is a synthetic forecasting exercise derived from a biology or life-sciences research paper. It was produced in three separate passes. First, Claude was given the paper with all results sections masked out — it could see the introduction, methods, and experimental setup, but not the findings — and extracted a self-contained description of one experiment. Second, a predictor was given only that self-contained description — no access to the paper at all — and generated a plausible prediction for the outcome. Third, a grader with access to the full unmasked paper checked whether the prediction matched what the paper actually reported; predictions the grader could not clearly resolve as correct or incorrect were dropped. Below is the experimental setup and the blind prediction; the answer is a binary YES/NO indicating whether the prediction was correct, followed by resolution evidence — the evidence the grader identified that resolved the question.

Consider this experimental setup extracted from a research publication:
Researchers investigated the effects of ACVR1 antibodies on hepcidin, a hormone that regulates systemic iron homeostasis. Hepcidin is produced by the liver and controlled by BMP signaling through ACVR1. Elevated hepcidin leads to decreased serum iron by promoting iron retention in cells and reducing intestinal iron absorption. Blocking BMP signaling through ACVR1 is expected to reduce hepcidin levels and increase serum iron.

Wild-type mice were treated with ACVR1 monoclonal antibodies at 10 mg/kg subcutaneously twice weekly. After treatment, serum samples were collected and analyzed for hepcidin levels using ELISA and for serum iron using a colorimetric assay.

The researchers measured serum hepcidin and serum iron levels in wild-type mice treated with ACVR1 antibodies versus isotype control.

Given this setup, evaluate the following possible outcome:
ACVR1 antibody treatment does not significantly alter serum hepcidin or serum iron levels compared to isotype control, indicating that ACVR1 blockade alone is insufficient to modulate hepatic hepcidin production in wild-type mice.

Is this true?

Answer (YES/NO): NO